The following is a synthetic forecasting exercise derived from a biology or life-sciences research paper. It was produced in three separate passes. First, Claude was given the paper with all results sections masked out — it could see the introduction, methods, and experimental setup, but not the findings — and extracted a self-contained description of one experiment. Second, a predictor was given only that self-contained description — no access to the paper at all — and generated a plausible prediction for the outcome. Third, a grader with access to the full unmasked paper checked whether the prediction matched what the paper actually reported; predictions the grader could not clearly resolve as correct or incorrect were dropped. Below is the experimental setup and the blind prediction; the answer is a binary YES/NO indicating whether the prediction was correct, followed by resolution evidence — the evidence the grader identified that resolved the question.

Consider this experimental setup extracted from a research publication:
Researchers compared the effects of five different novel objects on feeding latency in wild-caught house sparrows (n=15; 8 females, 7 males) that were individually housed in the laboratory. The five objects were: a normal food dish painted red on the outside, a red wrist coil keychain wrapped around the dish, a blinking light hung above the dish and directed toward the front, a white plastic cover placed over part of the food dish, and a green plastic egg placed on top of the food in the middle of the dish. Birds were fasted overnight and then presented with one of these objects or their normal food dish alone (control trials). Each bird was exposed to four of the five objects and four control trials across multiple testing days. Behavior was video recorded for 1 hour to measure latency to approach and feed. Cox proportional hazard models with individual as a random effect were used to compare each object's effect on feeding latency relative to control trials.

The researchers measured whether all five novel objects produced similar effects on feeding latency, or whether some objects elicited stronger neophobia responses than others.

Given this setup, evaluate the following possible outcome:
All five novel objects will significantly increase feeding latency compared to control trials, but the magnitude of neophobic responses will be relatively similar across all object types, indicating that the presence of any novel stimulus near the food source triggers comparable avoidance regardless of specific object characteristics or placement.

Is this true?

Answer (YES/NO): NO